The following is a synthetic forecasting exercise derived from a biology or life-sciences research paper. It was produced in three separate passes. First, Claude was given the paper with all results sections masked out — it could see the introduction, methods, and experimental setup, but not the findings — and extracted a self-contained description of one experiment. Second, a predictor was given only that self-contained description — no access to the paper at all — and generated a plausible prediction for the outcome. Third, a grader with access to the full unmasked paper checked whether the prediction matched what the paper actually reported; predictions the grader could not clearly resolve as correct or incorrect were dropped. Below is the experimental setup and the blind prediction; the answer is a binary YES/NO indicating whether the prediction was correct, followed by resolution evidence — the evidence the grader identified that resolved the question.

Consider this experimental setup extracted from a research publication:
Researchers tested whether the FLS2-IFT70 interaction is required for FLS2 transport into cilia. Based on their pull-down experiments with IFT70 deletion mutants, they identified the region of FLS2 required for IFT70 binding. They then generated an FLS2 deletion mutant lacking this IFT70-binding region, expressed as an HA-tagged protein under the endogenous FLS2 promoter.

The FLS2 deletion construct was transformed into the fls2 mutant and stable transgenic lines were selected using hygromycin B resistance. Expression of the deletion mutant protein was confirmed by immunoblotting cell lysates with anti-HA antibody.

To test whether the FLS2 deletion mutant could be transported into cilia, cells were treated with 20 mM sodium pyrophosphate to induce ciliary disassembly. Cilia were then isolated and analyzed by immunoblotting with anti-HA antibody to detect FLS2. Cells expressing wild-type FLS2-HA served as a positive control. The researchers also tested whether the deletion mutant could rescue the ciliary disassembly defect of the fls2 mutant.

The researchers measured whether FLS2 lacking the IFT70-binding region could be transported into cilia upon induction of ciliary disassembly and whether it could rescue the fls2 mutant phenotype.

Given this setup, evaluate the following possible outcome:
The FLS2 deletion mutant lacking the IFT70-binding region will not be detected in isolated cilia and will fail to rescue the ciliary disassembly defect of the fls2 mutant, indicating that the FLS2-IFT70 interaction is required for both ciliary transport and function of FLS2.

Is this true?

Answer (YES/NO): YES